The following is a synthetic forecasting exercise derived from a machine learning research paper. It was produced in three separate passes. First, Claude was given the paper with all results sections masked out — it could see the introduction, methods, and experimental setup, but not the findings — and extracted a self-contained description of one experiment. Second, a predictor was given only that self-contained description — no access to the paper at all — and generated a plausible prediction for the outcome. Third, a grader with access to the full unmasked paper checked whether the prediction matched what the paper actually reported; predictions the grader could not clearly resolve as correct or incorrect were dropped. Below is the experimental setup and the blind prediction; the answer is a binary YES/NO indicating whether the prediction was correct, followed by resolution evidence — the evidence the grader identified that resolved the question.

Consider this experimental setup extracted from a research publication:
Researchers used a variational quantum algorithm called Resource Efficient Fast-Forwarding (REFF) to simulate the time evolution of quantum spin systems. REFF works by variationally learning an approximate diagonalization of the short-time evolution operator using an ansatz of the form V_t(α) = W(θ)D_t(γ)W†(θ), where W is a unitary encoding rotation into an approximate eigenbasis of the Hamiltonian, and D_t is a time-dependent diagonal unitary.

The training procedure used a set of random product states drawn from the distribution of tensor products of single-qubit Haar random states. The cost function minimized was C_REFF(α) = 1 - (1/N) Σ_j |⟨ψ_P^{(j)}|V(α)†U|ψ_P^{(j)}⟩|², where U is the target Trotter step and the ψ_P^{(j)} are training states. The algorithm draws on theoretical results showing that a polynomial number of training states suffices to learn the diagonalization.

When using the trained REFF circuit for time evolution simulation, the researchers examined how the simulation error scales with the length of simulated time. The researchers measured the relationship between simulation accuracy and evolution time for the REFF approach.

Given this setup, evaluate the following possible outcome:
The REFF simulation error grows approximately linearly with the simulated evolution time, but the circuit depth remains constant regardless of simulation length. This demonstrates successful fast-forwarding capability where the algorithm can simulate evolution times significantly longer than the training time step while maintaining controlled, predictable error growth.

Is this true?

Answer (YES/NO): NO